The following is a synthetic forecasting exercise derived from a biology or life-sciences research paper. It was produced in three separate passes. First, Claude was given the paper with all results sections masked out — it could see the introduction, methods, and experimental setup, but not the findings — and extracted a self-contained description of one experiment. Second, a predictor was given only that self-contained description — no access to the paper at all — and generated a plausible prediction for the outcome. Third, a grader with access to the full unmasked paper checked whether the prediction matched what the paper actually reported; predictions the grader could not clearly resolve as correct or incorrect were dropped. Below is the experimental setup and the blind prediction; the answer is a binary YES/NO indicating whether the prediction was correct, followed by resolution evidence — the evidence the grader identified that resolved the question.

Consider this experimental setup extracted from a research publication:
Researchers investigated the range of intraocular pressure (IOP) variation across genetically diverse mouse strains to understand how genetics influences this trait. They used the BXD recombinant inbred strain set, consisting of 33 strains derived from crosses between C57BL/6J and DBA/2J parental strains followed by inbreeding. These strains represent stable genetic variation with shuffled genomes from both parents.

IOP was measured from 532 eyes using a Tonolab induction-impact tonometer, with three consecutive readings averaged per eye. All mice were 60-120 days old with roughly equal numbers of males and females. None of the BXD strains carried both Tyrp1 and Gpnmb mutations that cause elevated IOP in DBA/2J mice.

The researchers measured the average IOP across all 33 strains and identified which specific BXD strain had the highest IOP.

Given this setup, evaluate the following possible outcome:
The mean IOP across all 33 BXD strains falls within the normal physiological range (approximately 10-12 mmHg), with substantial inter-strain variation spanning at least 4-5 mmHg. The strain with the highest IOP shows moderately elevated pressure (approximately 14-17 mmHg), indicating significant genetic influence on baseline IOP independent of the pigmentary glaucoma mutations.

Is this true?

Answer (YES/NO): NO